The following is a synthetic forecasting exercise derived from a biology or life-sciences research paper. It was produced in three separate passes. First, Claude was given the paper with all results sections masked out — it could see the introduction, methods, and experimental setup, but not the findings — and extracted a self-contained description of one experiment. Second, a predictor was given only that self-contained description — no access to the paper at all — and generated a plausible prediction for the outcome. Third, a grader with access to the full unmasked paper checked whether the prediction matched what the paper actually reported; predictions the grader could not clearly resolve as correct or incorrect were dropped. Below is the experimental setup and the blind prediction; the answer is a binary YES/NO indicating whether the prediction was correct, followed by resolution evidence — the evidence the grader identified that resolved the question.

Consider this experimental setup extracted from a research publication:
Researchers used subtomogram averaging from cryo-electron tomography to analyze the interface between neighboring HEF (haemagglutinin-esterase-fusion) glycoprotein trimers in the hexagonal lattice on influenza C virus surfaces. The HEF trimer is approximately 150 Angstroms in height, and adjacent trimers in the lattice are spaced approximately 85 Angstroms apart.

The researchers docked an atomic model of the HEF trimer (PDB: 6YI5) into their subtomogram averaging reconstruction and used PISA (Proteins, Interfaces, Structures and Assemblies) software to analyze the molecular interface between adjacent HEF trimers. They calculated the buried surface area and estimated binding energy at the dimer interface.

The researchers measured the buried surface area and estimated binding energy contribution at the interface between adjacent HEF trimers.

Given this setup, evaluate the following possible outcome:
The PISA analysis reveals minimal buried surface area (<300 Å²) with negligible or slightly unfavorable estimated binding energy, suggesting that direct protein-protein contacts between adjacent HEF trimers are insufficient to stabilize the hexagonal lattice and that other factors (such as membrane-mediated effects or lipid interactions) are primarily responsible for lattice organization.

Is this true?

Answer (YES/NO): NO